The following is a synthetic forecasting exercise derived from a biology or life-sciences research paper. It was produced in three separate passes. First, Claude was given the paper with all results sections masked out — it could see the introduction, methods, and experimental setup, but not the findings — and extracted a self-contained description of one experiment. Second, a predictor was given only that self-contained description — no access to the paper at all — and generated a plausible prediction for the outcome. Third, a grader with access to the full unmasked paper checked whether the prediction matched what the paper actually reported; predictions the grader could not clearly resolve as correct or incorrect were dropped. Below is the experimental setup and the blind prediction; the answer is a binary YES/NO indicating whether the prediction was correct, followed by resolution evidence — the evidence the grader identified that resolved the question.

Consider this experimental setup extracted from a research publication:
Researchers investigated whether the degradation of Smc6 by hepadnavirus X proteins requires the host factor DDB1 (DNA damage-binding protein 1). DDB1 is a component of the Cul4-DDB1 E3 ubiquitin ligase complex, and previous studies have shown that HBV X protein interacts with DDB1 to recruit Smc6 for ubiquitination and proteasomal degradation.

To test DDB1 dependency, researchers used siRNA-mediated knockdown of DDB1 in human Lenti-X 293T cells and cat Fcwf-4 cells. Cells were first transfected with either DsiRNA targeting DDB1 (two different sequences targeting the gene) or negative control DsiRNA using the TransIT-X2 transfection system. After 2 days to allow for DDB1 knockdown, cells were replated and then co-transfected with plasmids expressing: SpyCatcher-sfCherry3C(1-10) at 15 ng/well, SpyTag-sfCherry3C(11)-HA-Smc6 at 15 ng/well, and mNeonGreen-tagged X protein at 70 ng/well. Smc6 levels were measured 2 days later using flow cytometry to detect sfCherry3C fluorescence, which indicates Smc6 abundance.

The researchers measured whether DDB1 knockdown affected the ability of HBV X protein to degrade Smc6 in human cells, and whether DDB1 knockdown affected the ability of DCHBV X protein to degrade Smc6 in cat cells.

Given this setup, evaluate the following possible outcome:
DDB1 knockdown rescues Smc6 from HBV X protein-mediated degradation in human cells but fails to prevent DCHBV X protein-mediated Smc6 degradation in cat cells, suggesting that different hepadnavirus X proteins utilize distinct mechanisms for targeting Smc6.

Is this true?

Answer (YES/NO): YES